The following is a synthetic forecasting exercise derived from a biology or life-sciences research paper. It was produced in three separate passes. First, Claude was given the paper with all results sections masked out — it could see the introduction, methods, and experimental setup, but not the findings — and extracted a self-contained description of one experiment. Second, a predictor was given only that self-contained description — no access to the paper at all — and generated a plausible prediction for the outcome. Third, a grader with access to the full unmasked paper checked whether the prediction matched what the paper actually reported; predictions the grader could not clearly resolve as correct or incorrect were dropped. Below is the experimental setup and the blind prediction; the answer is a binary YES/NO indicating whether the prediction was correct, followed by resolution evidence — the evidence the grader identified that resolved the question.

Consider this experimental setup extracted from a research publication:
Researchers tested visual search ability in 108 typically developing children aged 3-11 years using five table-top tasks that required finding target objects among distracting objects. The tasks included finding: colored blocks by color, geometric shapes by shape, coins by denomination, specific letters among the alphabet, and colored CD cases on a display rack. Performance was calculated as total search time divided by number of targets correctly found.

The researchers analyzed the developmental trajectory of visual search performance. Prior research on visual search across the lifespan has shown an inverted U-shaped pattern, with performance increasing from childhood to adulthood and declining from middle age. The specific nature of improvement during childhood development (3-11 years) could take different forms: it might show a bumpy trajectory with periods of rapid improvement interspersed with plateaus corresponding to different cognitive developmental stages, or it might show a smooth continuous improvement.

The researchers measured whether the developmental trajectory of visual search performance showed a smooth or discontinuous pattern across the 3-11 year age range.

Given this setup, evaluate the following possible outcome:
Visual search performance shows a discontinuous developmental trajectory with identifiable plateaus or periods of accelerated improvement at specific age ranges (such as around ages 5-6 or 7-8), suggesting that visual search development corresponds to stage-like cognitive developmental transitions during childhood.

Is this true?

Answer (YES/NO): NO